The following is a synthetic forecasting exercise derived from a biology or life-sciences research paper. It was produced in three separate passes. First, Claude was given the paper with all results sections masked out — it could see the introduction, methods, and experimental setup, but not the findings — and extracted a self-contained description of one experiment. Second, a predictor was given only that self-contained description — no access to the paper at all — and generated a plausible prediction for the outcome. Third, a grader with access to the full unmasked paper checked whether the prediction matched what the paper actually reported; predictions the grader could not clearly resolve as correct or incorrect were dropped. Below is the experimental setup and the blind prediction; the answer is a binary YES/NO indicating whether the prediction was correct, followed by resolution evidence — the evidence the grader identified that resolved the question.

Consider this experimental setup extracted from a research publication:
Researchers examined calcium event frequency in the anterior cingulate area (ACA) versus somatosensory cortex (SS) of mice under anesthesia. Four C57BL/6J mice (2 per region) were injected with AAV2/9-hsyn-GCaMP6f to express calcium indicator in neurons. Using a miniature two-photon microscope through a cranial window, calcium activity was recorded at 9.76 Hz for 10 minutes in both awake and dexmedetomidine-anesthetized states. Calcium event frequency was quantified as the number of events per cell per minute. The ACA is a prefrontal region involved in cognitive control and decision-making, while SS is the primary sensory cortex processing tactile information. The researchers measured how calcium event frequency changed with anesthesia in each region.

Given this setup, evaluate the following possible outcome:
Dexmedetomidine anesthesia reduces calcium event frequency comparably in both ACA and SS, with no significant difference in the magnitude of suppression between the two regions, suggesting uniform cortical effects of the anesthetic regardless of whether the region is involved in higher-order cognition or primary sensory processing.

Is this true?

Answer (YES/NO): YES